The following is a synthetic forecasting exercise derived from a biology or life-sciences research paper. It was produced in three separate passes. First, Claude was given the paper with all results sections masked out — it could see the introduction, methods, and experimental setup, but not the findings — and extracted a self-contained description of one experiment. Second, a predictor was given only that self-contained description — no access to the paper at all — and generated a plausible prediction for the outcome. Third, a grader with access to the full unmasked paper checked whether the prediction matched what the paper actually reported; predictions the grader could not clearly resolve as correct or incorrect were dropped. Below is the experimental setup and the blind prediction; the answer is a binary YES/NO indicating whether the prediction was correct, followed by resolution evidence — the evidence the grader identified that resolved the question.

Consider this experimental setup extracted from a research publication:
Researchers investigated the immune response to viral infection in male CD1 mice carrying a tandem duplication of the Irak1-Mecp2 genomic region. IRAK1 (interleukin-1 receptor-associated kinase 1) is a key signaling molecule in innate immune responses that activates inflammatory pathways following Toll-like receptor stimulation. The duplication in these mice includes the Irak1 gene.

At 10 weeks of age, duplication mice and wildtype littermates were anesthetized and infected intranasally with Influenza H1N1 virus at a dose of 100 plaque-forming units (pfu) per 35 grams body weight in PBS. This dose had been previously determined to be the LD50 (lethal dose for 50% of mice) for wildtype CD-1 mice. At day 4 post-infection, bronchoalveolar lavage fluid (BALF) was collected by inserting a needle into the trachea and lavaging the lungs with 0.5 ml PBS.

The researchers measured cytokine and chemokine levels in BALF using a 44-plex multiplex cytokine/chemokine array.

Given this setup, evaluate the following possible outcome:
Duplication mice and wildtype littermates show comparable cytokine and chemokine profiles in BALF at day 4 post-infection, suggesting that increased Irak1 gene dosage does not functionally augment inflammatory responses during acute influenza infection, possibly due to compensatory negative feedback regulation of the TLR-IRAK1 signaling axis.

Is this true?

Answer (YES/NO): NO